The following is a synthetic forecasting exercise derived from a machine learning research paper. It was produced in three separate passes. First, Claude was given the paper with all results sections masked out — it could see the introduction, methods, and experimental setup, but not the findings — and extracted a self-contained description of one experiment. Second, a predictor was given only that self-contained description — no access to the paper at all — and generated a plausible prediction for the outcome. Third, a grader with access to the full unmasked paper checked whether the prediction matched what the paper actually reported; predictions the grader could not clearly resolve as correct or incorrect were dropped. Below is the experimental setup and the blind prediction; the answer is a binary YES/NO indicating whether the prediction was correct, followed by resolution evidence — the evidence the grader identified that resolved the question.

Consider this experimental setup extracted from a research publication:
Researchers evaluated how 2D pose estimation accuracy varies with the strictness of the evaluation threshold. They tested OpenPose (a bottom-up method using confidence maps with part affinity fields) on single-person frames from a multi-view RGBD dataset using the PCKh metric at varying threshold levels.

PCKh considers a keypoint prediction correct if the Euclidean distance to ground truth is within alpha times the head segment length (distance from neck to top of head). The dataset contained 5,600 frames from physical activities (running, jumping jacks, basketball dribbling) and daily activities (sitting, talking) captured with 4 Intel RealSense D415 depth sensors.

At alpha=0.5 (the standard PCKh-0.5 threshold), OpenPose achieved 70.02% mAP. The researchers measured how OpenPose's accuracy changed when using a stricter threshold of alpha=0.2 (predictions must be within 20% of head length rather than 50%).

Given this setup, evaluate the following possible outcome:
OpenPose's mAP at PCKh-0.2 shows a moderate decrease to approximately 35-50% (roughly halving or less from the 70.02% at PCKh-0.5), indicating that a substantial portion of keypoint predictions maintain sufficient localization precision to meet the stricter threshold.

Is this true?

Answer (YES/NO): NO